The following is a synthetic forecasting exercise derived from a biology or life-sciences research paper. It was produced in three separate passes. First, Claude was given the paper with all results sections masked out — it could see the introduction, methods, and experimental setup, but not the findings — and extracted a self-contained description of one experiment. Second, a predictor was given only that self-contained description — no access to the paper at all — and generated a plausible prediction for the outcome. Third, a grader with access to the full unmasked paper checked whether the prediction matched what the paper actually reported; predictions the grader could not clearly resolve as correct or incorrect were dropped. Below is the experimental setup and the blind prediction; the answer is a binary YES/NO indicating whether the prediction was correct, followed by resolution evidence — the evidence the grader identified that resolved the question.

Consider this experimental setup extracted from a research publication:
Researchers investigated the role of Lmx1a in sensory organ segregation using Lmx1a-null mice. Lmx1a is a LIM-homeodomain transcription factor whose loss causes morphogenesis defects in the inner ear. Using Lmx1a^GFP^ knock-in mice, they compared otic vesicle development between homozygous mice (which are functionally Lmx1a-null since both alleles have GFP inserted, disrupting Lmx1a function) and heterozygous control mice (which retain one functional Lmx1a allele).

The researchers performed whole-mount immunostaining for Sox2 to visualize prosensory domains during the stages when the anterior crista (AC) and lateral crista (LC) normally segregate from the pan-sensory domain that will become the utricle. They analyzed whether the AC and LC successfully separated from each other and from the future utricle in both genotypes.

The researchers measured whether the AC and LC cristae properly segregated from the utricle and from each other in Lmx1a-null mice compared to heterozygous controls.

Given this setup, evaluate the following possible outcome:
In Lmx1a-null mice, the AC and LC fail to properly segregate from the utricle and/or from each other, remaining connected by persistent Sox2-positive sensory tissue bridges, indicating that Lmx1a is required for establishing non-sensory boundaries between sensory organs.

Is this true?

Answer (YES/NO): YES